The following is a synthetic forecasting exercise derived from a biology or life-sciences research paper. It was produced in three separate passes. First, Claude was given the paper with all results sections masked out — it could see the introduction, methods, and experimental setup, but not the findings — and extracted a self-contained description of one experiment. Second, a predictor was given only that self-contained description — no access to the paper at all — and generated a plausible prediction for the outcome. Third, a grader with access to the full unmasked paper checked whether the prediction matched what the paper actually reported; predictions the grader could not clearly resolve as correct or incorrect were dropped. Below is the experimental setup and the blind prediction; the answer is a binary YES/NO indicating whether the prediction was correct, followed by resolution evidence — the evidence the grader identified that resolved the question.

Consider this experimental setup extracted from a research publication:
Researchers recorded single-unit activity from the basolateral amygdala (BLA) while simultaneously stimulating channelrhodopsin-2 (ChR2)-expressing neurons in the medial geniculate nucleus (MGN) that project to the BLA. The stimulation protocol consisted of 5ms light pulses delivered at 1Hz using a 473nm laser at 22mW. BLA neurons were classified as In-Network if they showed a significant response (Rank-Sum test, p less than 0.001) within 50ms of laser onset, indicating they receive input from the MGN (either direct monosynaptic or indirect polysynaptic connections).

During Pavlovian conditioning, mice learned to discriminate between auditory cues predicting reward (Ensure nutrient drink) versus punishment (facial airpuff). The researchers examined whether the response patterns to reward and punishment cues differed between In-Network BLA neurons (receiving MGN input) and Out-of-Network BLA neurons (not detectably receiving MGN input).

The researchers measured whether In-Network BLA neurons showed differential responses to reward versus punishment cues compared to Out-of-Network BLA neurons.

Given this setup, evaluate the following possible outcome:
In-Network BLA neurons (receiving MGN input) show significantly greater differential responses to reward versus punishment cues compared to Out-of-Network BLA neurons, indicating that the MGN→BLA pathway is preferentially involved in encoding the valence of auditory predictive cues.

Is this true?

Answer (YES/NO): NO